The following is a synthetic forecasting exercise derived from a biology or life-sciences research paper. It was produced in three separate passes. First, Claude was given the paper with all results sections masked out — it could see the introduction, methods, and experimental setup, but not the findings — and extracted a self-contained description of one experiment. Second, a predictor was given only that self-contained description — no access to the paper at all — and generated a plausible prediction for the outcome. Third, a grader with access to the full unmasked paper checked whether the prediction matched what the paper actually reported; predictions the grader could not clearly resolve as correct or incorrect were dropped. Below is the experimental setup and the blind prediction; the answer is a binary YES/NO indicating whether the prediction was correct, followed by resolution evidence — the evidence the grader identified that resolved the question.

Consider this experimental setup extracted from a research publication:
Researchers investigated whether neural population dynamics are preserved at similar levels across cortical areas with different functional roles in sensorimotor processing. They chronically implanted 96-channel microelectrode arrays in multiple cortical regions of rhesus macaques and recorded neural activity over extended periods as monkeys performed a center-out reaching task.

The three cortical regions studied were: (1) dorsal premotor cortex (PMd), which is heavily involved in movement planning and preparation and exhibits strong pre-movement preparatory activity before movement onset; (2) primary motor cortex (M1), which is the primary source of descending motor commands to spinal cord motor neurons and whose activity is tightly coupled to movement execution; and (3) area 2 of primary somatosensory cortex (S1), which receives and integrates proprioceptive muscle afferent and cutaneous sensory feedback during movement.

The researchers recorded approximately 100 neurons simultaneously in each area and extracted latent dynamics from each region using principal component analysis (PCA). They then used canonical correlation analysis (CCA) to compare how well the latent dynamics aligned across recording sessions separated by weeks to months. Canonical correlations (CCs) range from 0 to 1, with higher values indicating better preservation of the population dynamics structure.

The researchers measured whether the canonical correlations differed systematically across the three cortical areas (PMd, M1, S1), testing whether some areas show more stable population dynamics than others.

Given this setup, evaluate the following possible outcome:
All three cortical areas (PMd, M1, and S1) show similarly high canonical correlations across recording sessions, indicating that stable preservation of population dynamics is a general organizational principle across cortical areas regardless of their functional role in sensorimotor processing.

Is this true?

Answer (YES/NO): YES